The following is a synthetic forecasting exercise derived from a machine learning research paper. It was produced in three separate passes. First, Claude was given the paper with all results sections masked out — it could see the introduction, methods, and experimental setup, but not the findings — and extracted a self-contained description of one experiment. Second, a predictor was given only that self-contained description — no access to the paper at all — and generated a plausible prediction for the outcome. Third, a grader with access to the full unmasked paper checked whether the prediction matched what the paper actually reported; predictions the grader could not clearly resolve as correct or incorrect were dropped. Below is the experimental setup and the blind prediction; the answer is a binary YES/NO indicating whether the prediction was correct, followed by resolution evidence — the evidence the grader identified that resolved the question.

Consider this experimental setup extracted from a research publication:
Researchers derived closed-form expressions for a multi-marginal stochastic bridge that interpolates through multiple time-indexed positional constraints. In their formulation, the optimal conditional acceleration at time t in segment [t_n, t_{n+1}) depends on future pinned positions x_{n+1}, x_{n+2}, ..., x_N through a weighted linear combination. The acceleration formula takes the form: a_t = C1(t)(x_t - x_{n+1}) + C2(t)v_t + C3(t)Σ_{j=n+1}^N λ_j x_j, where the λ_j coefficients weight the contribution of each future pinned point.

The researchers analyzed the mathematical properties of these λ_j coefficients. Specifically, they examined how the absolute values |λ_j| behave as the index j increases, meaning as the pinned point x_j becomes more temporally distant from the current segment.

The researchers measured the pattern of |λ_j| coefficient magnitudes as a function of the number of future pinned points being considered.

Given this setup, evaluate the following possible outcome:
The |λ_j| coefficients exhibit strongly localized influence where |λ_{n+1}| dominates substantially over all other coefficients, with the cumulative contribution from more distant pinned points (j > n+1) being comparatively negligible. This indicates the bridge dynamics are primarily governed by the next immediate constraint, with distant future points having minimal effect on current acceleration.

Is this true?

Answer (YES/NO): NO